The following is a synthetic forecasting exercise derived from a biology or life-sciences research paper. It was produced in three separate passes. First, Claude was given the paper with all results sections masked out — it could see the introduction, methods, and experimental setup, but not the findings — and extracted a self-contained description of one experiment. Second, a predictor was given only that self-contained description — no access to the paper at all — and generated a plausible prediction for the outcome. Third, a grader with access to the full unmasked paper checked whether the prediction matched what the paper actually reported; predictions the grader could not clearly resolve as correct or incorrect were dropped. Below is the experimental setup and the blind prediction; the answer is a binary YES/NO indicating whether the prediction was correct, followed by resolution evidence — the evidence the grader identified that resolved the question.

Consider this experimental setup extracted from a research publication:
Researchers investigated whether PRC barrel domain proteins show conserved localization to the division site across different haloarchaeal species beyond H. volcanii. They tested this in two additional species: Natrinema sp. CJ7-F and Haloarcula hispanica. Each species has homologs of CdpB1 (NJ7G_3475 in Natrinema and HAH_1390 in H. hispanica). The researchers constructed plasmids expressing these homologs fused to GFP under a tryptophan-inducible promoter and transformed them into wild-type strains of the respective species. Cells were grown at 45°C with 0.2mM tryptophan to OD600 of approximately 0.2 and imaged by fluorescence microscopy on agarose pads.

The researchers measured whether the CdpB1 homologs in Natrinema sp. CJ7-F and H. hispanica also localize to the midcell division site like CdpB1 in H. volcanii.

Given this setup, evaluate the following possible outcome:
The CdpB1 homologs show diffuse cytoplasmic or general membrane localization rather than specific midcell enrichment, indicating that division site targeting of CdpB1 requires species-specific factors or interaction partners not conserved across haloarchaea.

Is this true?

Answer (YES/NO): NO